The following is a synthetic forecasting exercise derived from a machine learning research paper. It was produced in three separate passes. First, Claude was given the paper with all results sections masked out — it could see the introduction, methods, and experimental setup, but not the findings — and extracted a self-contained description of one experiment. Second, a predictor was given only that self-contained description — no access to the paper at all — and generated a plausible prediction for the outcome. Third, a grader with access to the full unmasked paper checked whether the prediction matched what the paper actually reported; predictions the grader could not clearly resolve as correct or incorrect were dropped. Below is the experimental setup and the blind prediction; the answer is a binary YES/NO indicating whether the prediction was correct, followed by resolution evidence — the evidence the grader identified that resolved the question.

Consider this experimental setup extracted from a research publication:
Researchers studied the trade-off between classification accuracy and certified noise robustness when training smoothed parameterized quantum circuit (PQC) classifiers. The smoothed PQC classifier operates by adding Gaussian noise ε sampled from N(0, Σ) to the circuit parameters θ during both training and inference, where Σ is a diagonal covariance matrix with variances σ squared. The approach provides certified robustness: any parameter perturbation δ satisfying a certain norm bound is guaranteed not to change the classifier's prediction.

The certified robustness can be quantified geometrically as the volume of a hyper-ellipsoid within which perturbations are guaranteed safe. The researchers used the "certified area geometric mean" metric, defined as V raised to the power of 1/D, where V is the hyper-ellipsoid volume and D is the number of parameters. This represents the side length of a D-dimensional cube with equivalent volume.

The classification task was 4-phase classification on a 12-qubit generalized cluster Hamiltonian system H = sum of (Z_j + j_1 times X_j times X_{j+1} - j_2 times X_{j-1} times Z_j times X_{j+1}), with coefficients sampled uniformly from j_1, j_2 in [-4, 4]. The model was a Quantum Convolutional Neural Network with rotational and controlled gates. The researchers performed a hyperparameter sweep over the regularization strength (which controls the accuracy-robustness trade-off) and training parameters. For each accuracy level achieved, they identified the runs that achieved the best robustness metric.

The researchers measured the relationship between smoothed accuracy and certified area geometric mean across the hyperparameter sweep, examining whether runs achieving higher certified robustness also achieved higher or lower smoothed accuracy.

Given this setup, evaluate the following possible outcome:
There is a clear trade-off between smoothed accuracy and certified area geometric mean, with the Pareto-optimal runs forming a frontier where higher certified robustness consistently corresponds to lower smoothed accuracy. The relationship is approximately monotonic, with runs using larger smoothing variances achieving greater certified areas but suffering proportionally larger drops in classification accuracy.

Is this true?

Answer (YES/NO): YES